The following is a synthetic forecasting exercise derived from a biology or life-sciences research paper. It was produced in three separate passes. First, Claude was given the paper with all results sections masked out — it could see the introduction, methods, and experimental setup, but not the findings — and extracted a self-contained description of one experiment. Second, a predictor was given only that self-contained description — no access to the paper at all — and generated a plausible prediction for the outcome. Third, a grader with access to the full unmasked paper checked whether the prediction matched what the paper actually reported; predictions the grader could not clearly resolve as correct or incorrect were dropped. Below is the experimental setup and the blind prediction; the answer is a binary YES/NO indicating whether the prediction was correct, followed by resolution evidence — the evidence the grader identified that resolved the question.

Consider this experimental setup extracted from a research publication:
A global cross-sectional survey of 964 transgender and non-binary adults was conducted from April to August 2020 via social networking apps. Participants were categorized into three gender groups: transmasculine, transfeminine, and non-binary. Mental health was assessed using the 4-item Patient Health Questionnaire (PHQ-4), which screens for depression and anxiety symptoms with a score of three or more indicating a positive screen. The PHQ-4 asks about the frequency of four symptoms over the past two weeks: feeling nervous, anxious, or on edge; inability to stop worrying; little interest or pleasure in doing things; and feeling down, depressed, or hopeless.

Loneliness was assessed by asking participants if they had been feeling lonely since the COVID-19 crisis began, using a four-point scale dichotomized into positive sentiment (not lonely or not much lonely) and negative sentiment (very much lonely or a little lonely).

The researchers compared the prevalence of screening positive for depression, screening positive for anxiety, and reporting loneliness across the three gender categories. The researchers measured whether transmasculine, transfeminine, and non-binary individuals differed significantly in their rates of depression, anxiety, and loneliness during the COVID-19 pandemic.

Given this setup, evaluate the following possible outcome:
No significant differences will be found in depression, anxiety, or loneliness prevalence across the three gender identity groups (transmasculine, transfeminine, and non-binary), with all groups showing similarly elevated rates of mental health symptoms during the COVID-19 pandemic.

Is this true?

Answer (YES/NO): NO